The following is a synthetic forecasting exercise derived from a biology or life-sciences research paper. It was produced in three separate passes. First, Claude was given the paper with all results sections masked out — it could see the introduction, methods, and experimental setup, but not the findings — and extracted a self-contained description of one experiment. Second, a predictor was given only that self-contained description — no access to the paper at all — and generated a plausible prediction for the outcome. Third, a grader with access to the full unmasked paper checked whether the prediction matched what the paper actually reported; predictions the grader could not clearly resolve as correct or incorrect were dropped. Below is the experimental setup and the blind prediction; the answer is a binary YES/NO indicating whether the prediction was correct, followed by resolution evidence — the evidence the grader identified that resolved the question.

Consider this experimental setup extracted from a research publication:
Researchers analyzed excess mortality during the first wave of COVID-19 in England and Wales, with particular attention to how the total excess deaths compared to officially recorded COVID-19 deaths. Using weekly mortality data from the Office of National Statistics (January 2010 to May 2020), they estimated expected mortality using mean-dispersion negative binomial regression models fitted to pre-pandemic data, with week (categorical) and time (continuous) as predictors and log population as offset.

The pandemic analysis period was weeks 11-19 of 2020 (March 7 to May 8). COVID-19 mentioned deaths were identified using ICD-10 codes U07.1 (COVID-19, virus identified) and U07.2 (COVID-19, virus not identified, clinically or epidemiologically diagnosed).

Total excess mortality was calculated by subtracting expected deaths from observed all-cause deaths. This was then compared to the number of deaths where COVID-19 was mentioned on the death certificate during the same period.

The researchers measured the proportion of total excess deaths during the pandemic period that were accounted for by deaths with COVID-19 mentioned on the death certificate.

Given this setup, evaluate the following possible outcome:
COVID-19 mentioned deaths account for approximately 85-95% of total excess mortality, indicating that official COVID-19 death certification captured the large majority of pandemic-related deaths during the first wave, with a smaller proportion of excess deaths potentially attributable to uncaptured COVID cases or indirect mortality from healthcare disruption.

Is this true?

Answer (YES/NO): NO